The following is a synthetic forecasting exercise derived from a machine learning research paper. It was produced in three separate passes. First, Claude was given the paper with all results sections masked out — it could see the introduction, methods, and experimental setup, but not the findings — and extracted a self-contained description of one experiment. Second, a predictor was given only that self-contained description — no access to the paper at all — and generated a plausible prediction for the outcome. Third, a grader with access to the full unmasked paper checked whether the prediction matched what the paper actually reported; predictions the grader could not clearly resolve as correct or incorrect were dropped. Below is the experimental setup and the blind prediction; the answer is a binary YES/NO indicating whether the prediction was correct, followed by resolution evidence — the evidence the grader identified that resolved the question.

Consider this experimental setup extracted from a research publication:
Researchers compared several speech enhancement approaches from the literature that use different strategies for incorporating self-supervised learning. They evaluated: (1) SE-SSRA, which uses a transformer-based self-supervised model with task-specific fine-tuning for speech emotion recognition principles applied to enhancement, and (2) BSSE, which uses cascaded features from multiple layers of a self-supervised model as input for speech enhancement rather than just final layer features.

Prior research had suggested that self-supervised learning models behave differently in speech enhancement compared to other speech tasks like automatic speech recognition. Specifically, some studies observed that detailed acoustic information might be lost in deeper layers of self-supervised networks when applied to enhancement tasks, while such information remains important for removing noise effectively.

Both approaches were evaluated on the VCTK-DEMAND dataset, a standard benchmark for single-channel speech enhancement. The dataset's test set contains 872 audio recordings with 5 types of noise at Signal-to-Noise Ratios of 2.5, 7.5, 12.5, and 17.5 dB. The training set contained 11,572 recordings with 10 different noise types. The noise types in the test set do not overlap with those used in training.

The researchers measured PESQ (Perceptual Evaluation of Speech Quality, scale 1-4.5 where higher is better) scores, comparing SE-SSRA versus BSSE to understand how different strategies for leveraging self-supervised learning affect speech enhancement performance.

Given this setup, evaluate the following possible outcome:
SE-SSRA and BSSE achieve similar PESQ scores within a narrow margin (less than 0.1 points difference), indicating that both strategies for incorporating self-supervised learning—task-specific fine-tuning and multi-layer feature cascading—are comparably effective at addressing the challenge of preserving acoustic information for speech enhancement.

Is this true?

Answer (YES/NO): NO